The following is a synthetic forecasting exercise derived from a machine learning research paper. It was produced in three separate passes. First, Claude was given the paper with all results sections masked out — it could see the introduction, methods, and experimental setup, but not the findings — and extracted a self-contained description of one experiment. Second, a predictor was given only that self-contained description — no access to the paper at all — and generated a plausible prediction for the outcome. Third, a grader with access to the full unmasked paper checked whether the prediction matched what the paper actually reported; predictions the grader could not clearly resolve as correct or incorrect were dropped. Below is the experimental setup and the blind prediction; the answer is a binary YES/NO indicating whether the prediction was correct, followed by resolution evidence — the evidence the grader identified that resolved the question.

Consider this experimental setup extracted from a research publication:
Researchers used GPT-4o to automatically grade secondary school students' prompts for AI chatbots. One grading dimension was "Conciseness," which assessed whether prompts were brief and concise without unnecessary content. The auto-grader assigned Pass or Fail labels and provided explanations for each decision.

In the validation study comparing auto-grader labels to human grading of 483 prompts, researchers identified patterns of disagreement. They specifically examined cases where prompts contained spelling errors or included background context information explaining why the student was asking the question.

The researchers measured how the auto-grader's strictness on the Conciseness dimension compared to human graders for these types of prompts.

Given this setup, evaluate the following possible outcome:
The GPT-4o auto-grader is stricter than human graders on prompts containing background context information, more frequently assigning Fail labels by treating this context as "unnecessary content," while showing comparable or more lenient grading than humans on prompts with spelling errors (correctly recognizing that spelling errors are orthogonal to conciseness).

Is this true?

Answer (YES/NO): NO